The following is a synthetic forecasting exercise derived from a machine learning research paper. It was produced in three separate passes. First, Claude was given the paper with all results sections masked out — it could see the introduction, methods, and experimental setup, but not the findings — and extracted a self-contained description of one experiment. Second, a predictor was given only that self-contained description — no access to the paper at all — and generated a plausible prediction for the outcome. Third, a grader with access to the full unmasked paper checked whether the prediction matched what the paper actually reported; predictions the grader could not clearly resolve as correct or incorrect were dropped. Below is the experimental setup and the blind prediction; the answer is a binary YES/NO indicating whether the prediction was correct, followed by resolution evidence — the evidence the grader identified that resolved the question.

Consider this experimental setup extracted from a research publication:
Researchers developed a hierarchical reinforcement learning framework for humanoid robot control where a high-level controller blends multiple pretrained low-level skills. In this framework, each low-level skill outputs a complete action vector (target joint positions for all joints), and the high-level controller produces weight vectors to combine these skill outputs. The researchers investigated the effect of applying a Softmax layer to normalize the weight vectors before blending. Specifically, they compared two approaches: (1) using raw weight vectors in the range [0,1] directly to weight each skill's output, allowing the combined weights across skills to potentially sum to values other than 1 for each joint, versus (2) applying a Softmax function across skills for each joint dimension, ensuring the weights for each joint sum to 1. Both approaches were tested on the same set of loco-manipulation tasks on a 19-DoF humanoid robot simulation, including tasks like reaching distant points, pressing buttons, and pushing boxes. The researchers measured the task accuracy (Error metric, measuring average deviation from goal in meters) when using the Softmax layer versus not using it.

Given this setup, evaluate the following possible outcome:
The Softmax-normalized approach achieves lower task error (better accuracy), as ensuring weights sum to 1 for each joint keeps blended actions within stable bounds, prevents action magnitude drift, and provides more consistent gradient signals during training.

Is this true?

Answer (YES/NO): YES